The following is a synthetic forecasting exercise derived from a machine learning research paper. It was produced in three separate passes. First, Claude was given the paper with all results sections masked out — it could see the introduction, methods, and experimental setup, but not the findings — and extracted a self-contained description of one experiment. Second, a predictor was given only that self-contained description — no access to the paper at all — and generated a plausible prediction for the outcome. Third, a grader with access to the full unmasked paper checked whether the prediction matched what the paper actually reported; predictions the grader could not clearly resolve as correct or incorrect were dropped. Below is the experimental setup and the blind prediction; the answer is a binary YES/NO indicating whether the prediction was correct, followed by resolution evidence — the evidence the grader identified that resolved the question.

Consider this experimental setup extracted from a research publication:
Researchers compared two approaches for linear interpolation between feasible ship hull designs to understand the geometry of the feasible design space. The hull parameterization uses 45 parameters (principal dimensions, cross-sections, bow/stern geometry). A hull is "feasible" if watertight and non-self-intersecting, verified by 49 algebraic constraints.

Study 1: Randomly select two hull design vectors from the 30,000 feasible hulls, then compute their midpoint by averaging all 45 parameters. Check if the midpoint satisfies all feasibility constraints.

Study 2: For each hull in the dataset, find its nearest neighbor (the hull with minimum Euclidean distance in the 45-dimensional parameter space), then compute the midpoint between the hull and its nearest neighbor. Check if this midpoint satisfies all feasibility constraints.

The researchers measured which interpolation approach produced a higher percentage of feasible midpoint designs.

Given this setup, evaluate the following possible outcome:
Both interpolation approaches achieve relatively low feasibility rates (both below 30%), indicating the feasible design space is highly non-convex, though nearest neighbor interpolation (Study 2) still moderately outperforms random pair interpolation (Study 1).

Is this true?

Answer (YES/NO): NO